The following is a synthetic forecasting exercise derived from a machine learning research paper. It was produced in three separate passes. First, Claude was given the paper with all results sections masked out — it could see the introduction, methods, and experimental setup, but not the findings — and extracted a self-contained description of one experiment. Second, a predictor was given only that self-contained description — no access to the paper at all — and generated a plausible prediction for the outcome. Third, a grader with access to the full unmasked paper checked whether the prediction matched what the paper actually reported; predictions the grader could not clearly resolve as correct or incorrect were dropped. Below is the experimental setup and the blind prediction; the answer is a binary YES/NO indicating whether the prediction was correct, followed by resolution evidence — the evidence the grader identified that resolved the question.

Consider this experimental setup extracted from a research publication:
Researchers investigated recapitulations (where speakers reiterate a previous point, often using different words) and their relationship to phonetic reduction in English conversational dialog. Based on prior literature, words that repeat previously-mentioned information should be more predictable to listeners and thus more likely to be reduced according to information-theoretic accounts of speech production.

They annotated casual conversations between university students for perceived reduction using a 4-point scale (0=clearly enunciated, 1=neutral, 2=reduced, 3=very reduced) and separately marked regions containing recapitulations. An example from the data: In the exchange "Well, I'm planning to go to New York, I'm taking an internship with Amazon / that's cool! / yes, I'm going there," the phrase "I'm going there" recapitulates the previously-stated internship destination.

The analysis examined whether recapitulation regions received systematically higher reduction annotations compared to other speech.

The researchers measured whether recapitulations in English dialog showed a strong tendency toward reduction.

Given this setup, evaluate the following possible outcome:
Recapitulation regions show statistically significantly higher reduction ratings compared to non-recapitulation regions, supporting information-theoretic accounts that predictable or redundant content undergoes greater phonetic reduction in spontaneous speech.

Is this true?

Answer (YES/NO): NO